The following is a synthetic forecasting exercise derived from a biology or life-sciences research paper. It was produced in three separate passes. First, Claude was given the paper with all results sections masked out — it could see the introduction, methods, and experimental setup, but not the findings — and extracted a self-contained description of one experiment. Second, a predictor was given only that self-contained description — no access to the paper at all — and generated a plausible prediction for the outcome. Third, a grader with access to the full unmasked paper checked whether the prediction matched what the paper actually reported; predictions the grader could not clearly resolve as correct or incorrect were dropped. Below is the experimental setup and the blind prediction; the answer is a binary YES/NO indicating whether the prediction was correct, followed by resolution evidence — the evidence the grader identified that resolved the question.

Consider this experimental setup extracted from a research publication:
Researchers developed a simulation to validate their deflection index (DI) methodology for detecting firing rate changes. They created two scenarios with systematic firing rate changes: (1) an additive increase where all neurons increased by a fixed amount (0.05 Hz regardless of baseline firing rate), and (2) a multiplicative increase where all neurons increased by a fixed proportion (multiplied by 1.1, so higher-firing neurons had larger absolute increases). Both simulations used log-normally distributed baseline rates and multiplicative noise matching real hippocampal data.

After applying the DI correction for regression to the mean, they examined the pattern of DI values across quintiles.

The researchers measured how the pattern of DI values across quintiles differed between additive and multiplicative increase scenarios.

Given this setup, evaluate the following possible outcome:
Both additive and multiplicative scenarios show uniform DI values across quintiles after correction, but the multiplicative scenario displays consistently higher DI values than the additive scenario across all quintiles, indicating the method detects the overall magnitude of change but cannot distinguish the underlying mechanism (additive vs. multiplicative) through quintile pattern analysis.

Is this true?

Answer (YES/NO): NO